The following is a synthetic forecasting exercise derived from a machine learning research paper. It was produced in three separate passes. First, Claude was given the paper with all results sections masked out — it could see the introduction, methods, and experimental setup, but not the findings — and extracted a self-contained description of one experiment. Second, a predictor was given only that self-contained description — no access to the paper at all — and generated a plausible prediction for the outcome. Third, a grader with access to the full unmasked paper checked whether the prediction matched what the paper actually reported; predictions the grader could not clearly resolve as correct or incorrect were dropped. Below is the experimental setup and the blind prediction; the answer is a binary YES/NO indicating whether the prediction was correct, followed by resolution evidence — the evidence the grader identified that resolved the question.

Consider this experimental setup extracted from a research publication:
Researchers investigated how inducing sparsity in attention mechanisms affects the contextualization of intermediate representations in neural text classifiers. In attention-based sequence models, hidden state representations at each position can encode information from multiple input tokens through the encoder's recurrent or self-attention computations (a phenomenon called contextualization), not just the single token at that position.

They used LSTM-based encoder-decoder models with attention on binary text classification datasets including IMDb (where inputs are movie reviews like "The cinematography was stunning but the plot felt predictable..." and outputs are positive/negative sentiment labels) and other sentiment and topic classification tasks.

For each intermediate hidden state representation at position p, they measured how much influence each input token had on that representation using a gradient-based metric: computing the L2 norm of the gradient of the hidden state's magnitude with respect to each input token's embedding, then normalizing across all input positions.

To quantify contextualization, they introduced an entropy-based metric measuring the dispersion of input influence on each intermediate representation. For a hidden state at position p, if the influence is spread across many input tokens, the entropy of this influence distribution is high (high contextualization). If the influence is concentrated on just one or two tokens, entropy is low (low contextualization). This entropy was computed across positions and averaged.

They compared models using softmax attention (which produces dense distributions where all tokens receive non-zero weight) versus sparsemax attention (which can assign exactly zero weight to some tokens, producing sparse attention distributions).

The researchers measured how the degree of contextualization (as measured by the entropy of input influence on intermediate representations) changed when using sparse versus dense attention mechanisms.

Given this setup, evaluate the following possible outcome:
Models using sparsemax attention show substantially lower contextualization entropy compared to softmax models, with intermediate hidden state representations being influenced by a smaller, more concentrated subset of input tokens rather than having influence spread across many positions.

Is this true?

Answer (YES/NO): NO